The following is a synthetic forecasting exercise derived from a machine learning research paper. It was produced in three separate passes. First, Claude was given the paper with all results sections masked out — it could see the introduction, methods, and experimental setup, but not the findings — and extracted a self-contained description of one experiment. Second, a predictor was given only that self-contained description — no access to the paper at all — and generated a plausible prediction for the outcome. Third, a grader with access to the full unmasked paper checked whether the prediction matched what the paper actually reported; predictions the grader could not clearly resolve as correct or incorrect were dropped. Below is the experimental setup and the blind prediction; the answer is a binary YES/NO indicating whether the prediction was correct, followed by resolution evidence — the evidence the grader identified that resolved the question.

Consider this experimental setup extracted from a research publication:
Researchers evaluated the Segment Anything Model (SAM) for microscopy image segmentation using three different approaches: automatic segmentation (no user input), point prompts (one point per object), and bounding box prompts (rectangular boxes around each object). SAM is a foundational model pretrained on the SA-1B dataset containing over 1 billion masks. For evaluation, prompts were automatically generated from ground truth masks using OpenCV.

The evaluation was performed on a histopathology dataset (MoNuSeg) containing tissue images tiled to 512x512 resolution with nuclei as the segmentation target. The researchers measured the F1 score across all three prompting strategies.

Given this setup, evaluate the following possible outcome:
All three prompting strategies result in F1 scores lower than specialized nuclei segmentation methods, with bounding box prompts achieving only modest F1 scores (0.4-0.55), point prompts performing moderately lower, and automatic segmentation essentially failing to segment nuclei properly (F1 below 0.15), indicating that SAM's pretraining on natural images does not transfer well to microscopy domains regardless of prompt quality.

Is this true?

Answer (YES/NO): NO